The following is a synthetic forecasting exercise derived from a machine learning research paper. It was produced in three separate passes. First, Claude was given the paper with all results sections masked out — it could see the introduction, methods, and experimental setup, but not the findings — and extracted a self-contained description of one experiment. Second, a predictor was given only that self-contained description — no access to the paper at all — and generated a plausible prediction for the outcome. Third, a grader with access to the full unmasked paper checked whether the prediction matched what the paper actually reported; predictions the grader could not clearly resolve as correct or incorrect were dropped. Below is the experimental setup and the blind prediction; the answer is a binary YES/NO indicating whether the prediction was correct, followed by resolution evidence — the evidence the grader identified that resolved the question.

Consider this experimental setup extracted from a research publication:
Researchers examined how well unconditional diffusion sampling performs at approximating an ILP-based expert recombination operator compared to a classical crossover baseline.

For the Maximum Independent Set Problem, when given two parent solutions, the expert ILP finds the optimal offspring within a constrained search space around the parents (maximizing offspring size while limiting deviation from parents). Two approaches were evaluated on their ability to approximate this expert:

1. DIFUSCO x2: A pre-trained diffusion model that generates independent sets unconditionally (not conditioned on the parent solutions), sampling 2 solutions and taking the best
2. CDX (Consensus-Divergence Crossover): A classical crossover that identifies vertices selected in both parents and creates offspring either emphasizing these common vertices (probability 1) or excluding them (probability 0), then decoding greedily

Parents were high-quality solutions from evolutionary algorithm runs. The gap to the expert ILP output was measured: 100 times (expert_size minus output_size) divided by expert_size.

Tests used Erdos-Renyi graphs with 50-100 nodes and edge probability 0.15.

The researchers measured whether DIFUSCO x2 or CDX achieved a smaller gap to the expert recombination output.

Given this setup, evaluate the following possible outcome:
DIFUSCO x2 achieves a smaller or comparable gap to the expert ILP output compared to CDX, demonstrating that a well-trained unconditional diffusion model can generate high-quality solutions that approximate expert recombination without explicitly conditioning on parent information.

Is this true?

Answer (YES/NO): YES